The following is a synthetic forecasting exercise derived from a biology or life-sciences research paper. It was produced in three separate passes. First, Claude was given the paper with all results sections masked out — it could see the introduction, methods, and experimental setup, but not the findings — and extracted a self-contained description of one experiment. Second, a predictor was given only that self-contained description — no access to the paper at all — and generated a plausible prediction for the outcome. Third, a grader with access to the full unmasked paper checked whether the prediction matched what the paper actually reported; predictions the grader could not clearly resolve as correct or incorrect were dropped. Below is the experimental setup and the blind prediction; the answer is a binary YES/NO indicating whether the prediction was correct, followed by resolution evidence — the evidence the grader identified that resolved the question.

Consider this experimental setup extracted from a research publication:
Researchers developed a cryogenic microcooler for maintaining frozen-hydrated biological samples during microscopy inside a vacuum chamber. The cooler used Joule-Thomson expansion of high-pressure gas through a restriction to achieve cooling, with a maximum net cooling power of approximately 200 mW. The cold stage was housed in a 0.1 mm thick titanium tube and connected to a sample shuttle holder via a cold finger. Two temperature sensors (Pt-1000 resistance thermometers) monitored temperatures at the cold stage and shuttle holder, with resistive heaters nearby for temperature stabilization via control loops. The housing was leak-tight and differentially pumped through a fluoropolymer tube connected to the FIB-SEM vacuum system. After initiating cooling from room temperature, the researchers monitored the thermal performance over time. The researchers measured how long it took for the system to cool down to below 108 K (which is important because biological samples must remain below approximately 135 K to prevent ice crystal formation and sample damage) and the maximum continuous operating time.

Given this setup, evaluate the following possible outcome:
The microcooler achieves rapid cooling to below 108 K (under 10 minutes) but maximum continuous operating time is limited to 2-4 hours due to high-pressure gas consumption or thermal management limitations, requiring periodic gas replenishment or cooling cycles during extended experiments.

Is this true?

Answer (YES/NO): NO